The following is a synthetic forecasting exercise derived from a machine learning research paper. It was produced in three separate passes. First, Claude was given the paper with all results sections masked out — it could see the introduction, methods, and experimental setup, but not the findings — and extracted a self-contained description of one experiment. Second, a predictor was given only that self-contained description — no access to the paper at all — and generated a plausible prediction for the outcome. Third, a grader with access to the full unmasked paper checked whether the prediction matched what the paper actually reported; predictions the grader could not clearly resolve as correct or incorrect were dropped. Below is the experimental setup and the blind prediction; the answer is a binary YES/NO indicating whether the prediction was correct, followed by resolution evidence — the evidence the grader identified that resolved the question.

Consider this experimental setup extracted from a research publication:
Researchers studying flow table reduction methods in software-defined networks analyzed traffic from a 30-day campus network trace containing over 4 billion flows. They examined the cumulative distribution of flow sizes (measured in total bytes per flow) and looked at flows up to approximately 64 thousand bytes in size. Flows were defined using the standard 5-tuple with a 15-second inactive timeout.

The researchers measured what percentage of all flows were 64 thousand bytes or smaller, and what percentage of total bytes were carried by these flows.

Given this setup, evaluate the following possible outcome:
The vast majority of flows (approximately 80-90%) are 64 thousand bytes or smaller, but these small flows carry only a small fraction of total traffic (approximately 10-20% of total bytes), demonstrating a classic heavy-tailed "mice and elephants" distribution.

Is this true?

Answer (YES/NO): NO